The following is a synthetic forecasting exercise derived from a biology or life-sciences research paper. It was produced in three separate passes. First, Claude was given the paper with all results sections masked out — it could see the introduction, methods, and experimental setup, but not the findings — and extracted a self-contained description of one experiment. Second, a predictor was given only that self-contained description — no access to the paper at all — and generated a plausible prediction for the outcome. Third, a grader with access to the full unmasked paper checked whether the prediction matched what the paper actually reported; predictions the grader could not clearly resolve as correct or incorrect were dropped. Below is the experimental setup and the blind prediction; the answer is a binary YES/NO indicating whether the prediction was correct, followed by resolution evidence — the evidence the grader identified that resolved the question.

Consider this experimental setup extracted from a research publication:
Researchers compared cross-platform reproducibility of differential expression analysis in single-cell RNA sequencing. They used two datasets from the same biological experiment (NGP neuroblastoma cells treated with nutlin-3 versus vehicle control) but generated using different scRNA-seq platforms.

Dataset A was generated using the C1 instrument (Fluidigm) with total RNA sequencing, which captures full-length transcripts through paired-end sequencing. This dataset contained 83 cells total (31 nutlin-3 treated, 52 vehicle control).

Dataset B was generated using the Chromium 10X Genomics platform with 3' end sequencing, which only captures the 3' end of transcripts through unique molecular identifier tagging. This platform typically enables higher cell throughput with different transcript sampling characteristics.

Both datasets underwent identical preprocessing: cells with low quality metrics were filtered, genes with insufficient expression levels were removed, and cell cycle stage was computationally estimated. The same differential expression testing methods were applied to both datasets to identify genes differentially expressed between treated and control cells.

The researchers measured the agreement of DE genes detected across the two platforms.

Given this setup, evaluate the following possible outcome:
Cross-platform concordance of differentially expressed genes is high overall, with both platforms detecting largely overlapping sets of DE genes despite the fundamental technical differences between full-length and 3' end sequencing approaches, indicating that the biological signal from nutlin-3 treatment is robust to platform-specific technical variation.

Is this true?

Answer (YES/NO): NO